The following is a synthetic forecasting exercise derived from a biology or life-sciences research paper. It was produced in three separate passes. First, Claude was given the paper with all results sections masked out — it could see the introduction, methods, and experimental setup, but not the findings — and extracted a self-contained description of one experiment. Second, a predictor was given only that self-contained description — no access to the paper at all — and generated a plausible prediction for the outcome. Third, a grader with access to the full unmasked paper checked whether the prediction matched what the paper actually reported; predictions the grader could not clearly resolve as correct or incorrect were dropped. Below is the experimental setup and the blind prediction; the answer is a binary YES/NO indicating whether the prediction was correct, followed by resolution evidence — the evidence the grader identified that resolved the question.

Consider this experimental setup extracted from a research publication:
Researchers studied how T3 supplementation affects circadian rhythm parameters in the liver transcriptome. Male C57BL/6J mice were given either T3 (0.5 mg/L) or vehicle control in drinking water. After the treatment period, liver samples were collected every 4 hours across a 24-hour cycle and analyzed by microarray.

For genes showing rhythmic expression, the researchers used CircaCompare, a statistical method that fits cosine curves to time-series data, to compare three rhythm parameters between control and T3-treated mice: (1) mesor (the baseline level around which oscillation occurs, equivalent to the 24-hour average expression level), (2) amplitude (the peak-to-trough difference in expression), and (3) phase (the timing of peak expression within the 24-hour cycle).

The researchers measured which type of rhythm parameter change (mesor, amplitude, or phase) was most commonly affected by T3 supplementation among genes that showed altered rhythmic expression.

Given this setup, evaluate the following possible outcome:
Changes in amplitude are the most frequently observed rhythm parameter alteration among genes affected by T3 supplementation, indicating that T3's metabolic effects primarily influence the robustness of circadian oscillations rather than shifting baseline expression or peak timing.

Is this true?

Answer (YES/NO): NO